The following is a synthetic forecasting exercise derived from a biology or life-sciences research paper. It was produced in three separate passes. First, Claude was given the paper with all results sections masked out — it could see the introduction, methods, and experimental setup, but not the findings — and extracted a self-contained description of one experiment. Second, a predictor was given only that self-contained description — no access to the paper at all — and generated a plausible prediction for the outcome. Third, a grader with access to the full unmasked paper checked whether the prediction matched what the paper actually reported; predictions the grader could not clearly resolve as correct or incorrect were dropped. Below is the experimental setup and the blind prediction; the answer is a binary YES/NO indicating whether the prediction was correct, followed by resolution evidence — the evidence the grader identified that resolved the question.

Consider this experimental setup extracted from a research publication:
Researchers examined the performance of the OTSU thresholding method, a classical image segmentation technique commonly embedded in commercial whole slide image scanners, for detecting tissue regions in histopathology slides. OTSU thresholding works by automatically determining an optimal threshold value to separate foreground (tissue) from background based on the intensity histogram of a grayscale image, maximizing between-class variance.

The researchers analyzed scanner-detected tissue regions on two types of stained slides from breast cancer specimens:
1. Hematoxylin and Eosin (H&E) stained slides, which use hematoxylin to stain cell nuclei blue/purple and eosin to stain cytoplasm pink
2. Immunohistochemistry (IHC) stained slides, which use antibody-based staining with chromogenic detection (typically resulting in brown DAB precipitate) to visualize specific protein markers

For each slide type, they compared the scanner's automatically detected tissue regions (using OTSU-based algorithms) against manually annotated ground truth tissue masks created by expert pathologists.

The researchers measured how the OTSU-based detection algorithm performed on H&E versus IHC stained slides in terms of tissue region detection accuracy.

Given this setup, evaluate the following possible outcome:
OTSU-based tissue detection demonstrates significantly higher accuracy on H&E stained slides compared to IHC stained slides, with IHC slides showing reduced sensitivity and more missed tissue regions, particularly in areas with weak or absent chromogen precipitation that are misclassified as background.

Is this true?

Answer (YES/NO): NO